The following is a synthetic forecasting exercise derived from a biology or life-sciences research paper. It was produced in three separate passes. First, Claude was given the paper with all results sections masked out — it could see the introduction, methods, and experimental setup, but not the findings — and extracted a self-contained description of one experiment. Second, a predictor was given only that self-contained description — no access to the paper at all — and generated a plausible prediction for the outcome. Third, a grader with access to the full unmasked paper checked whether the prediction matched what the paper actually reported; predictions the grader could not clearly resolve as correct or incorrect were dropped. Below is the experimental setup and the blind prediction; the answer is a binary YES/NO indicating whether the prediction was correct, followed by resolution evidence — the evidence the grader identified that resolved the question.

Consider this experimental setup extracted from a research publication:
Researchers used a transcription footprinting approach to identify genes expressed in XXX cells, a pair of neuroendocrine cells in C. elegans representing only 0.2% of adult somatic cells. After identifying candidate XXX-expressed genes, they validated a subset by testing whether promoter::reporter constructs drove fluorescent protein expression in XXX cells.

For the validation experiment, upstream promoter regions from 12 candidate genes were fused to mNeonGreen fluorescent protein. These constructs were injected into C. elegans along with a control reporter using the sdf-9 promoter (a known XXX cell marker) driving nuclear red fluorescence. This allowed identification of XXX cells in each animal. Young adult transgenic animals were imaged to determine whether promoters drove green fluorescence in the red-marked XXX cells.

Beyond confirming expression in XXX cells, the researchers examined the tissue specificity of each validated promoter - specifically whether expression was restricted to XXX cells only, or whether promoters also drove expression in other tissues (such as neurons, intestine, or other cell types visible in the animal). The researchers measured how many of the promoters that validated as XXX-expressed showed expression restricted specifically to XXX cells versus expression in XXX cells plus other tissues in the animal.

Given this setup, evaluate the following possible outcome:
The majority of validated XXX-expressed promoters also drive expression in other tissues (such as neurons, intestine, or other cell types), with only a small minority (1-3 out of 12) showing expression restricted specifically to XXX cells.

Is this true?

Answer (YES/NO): NO